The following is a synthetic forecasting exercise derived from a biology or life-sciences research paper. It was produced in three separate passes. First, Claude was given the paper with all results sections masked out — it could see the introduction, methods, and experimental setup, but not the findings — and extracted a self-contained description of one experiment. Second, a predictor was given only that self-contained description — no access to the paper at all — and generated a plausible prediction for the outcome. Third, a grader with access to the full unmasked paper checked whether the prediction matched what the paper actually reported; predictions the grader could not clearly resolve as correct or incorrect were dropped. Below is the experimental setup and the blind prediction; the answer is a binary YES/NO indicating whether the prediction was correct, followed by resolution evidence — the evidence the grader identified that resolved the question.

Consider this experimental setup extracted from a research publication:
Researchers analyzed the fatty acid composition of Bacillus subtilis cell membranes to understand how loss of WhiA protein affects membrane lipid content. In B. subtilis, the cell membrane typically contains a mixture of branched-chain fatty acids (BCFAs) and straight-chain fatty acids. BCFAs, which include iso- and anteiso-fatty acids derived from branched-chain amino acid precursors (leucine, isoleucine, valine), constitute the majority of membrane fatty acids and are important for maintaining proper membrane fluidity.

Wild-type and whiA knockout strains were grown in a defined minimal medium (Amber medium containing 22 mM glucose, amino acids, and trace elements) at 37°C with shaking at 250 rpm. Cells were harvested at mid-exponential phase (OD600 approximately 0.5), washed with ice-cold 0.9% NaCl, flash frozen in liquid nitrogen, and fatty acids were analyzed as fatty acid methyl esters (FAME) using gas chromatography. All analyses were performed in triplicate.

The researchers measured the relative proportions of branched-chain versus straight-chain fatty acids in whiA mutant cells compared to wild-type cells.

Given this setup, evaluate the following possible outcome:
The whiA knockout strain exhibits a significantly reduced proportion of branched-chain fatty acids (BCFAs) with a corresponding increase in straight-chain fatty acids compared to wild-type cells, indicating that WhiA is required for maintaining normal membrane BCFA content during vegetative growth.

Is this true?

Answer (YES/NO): NO